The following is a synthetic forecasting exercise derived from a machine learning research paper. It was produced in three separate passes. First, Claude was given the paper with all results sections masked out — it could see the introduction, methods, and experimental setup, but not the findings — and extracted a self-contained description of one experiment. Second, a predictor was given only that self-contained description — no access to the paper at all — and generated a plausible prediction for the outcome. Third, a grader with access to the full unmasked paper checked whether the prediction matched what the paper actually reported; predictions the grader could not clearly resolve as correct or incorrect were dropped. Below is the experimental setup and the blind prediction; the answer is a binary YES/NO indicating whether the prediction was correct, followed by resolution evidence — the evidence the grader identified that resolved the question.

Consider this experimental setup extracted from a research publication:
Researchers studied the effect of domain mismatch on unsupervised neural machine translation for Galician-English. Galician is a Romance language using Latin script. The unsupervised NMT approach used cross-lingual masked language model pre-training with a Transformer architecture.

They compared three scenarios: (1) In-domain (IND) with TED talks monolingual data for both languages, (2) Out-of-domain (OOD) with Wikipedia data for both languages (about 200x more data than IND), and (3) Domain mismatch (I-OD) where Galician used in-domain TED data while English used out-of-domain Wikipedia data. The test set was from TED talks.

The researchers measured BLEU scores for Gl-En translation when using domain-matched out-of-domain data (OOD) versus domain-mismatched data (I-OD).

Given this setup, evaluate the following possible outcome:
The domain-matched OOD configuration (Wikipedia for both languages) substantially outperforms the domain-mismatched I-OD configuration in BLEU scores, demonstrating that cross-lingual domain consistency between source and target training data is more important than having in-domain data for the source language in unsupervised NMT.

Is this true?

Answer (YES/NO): YES